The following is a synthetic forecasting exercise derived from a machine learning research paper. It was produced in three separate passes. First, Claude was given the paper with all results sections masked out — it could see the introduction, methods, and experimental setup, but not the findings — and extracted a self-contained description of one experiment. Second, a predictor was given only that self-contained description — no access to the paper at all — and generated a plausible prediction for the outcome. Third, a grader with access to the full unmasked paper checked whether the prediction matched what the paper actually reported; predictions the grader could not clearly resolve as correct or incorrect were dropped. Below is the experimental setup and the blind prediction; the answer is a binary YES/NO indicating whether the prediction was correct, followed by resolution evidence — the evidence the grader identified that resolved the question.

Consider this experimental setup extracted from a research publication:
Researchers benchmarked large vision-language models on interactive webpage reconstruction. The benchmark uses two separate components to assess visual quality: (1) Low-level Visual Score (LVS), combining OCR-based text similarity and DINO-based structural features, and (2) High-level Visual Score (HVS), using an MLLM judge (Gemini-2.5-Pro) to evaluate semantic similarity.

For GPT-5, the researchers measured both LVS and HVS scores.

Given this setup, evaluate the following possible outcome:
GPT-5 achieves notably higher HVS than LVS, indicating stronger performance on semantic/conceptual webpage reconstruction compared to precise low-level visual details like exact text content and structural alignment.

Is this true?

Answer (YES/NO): NO